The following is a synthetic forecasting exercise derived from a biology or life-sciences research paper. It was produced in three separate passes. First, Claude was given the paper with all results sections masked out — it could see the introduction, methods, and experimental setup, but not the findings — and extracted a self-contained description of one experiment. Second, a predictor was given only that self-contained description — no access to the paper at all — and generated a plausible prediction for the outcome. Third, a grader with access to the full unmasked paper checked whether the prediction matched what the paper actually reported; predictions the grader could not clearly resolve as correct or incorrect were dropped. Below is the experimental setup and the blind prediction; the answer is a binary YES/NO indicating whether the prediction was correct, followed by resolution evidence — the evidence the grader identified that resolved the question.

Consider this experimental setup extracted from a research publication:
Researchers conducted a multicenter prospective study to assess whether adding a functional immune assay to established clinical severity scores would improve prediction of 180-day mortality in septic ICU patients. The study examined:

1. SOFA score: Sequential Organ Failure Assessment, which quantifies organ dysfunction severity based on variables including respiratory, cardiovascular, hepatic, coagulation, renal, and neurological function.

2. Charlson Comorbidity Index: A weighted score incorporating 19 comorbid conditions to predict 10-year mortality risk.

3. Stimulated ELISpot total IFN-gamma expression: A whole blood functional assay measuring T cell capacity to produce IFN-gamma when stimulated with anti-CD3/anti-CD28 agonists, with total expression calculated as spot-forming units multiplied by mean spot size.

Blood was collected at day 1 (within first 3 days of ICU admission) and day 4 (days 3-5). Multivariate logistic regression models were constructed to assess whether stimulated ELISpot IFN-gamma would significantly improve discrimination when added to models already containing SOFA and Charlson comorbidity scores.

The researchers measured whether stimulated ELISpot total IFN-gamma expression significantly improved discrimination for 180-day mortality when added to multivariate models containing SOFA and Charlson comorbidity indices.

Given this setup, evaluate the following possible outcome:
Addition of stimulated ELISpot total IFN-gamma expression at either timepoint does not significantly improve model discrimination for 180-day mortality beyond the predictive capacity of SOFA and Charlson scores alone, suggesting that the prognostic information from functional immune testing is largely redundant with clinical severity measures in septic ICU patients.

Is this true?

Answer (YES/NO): YES